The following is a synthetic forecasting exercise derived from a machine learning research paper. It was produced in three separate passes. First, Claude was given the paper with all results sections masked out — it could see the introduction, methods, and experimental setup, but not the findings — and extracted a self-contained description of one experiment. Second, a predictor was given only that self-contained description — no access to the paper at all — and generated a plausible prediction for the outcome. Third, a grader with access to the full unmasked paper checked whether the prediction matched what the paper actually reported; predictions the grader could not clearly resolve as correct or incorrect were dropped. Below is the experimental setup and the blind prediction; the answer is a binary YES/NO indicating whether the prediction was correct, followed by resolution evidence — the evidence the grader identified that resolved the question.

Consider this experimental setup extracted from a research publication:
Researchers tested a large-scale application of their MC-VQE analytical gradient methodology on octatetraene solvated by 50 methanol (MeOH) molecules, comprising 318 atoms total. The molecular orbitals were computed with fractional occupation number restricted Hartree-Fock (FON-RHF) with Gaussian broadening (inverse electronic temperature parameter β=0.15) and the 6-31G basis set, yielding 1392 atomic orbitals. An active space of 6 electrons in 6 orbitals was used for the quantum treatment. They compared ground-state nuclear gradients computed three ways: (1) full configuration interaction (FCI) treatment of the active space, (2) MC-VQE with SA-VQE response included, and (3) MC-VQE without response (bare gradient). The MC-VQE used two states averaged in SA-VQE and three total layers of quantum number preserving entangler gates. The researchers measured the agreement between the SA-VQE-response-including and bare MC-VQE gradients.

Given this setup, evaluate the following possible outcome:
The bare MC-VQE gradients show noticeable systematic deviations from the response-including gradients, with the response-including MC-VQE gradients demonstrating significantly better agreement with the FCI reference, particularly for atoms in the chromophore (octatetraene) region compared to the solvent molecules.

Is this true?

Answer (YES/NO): NO